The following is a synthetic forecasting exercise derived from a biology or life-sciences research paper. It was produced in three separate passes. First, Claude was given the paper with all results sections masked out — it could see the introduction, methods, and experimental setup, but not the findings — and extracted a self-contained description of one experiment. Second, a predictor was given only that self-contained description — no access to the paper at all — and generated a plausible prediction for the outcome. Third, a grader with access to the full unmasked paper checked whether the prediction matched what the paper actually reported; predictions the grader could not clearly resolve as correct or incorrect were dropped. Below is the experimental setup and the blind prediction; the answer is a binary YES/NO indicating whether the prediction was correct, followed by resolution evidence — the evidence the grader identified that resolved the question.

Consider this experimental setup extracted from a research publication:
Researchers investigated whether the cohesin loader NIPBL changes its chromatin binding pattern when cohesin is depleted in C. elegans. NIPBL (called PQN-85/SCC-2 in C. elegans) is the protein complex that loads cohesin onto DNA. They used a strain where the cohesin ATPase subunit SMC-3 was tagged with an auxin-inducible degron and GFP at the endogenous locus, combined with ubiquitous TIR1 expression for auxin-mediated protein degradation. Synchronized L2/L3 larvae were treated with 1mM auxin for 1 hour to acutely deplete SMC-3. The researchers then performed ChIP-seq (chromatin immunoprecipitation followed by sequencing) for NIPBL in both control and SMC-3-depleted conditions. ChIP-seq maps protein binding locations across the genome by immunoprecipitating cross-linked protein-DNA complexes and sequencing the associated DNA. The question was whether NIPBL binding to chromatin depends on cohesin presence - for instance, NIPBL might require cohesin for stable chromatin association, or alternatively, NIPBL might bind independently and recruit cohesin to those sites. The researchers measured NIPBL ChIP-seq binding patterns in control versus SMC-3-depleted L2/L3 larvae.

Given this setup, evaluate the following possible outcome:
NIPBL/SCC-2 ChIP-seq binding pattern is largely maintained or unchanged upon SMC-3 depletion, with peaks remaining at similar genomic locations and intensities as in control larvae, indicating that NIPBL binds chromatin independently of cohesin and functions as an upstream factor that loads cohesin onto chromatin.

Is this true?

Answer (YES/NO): YES